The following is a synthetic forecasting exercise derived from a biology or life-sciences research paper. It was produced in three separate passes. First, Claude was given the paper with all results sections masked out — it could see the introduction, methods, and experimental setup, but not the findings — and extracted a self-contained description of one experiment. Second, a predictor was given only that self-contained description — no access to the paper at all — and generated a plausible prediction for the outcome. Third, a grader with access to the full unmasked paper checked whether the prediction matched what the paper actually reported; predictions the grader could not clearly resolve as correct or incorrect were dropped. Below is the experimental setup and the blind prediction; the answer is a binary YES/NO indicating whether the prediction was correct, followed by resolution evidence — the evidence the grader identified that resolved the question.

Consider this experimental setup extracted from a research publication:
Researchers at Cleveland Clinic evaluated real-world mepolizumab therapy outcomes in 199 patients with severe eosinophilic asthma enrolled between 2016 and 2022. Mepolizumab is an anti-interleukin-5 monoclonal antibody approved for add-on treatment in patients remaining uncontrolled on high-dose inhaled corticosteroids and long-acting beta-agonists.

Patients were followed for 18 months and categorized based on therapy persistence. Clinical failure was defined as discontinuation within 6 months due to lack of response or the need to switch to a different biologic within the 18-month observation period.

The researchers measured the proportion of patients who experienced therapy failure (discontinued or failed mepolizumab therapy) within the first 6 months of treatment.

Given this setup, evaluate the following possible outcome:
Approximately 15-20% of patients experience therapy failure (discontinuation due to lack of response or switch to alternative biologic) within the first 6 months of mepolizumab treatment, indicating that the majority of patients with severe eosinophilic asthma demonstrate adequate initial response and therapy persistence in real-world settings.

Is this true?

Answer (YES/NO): YES